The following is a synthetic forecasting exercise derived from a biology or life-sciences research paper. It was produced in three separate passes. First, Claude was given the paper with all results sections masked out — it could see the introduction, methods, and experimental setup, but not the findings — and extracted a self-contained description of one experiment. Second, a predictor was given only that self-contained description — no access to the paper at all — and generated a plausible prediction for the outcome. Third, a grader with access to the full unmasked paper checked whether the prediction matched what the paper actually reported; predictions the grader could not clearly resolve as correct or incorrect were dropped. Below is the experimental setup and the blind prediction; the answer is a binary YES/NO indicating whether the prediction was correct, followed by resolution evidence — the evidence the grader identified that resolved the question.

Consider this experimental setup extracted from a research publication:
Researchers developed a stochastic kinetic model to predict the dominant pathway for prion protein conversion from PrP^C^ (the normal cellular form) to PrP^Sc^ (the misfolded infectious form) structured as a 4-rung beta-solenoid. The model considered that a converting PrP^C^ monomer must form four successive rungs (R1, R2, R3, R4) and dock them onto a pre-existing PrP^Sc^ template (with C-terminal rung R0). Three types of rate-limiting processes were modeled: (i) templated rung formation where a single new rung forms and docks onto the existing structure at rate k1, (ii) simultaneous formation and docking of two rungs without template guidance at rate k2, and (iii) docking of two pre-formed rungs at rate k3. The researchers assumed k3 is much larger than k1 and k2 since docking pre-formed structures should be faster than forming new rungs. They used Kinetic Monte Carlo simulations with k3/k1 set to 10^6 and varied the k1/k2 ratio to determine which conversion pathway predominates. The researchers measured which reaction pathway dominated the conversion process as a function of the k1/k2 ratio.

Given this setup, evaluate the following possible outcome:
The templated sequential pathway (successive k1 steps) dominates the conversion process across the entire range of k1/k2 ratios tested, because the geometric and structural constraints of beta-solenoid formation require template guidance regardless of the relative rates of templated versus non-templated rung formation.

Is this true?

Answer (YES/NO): NO